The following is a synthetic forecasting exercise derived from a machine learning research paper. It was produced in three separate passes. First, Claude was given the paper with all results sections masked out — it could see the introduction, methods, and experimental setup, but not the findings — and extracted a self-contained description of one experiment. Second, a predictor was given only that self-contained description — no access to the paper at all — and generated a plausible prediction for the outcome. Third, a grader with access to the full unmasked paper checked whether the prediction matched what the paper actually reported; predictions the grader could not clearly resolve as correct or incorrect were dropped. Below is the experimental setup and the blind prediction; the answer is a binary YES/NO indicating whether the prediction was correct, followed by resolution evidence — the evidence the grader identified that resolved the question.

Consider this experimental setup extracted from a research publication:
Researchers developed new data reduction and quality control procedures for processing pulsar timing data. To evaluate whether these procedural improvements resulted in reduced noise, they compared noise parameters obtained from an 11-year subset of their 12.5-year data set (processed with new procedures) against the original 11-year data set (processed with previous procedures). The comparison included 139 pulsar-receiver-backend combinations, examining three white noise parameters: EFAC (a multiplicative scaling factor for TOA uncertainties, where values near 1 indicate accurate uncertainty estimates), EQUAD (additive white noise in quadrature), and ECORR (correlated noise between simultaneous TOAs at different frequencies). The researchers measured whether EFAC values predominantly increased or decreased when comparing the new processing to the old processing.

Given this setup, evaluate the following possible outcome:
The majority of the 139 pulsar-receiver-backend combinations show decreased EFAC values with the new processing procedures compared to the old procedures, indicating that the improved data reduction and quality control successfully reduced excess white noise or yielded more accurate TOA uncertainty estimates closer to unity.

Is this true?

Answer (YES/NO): YES